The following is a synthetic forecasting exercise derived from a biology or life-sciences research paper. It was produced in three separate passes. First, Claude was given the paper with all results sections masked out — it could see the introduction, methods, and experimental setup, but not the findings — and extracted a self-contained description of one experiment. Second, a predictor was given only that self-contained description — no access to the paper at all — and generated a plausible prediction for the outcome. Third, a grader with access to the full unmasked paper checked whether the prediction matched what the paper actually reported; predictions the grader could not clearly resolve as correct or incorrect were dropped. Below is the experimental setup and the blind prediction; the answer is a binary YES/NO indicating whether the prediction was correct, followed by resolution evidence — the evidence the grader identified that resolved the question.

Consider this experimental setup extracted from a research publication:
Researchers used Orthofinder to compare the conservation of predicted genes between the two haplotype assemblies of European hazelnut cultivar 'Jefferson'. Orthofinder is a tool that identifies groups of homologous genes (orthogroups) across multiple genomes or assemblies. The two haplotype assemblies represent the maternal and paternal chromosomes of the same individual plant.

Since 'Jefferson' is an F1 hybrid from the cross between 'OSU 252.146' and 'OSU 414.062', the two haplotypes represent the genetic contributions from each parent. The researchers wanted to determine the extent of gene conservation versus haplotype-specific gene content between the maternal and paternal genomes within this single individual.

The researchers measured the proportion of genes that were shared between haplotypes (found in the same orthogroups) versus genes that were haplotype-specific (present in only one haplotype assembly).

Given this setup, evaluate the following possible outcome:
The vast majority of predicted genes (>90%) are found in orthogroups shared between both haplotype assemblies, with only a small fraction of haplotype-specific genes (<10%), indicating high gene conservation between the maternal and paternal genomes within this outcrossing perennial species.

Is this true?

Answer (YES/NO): YES